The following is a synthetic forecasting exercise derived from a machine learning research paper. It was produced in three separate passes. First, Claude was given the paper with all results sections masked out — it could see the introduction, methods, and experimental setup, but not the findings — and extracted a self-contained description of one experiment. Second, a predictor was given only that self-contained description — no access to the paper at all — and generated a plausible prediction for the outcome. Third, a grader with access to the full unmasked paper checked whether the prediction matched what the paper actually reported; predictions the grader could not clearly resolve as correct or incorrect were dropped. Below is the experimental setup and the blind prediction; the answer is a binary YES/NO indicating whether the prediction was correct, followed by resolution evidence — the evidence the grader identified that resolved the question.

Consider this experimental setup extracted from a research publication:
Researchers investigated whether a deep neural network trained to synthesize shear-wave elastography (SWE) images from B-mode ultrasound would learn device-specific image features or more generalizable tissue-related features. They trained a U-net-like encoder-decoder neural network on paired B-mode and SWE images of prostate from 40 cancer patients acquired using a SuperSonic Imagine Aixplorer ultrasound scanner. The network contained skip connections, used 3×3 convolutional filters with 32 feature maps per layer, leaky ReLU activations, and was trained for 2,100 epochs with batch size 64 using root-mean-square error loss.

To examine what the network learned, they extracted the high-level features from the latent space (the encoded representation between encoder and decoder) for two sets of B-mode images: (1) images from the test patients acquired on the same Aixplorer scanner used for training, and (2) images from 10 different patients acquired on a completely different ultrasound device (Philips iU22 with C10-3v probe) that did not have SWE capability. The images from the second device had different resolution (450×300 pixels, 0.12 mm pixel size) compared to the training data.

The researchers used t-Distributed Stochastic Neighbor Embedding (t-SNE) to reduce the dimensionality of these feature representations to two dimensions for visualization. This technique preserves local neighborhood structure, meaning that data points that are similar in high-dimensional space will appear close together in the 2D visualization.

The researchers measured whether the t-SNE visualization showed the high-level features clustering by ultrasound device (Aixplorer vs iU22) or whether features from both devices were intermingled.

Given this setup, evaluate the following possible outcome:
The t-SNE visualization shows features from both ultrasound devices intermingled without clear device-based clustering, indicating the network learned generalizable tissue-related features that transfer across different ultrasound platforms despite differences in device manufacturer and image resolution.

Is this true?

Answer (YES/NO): YES